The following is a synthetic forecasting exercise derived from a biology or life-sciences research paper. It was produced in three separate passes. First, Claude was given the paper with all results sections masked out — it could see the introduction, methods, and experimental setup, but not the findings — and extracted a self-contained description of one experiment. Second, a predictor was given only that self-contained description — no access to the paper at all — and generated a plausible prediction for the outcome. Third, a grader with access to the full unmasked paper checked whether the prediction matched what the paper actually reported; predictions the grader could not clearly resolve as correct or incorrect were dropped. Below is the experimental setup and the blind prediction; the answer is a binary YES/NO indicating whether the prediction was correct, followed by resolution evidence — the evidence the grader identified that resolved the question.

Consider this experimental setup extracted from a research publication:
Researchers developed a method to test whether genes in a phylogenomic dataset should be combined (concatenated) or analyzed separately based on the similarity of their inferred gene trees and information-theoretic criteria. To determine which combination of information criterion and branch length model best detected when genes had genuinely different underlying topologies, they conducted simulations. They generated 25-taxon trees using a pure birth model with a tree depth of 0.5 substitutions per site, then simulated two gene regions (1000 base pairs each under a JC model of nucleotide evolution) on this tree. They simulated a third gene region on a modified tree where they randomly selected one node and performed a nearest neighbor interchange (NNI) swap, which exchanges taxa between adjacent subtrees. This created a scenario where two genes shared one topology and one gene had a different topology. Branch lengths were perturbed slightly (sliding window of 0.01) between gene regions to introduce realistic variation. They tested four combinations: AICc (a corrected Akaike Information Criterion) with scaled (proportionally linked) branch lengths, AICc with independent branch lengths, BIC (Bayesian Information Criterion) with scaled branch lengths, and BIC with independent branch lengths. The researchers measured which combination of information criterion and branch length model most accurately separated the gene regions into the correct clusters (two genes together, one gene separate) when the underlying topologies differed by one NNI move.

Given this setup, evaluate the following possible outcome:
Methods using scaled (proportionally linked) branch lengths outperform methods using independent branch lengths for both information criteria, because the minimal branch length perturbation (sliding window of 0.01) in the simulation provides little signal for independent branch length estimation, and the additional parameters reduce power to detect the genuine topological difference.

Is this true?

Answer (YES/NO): NO